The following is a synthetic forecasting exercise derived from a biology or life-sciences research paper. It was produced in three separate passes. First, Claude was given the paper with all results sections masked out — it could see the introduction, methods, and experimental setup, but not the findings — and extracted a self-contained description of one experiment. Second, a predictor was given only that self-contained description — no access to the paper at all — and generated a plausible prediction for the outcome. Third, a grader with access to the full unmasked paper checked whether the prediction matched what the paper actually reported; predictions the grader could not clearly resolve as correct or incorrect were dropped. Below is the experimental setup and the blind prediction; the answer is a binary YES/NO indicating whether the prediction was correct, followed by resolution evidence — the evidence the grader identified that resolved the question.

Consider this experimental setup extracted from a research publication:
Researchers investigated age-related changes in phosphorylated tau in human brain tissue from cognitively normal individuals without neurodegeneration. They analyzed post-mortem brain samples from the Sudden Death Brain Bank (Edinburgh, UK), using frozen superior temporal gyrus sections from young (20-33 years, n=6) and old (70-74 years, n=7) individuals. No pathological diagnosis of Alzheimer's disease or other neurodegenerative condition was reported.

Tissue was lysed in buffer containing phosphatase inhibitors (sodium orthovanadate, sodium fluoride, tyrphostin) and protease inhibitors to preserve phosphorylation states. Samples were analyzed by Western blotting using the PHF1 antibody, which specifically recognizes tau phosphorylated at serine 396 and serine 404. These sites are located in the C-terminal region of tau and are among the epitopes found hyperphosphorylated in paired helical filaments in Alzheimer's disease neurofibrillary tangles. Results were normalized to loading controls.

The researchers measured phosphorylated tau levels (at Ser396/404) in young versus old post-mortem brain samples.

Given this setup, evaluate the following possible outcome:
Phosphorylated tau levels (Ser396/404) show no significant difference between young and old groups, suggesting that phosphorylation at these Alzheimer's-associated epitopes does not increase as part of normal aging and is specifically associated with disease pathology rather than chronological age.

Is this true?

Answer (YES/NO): NO